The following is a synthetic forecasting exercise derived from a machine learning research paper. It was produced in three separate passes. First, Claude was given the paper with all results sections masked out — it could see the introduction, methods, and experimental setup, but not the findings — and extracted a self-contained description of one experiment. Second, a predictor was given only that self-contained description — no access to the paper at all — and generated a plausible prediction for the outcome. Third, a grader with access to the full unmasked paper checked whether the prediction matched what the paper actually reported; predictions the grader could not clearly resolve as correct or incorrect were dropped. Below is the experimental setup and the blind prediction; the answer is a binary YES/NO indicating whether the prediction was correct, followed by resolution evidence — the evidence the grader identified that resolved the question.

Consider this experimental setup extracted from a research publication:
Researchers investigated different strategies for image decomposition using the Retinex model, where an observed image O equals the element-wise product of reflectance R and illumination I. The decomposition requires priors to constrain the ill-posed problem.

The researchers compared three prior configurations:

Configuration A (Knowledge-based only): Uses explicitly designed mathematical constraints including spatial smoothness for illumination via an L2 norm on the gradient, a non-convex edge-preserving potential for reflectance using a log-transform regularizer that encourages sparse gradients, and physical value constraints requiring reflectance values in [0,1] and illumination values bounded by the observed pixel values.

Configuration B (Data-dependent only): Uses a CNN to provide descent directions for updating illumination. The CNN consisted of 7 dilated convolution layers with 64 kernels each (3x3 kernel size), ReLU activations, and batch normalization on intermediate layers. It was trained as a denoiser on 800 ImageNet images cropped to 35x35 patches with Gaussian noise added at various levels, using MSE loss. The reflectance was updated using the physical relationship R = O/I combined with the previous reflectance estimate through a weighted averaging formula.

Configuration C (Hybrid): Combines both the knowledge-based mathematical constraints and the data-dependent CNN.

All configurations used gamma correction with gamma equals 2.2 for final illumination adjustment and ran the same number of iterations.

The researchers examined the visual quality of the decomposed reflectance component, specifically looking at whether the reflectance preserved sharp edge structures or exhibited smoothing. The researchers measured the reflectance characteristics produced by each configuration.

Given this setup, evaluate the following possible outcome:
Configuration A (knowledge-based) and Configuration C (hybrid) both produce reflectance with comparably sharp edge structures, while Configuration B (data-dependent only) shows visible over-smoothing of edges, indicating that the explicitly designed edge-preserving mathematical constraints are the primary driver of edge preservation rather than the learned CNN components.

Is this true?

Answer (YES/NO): NO